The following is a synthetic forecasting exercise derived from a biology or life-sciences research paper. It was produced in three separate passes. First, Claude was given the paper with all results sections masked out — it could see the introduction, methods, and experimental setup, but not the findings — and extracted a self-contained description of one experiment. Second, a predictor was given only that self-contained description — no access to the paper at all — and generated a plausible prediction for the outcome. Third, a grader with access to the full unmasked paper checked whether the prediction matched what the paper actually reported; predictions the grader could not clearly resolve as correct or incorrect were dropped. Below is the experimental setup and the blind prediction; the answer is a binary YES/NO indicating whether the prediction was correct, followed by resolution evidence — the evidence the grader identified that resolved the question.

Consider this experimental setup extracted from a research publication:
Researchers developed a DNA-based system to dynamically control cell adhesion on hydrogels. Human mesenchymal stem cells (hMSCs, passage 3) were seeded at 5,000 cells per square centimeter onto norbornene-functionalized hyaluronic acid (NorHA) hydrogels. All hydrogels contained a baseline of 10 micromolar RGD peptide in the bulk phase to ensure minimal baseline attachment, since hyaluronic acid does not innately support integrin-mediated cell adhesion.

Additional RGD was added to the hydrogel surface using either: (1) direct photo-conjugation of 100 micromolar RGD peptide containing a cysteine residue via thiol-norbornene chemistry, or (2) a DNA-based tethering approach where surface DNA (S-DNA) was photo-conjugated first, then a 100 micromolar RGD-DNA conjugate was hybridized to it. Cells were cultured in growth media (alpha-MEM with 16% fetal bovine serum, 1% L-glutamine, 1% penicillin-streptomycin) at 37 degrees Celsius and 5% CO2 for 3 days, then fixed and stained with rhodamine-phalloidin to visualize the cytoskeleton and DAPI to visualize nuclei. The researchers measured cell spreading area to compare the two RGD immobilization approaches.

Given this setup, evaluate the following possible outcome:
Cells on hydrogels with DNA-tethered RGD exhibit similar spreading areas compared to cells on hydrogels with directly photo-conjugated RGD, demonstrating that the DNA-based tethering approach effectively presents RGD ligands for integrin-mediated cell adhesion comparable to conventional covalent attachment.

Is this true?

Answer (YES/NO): YES